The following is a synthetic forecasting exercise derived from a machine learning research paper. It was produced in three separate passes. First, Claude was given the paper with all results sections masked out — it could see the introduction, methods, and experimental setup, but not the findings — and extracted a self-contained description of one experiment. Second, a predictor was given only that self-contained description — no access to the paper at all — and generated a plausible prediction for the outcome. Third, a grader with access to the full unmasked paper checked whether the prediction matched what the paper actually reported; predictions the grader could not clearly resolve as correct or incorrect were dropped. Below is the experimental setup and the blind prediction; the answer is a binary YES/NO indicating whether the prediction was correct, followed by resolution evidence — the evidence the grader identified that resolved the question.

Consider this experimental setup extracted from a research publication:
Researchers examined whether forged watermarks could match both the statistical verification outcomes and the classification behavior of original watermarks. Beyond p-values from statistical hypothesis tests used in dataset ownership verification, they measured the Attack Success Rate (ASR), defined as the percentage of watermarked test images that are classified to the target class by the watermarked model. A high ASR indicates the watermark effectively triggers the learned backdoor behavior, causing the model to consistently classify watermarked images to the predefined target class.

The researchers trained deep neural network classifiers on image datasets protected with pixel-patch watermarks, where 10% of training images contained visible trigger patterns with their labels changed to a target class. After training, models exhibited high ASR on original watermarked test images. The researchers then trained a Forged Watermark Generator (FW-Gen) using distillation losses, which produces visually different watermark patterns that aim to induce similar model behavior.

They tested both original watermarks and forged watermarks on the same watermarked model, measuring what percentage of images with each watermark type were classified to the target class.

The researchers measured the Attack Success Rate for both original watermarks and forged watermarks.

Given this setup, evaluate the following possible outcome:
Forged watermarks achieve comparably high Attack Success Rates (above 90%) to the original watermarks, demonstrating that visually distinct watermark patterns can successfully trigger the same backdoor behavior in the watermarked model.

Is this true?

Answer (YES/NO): NO